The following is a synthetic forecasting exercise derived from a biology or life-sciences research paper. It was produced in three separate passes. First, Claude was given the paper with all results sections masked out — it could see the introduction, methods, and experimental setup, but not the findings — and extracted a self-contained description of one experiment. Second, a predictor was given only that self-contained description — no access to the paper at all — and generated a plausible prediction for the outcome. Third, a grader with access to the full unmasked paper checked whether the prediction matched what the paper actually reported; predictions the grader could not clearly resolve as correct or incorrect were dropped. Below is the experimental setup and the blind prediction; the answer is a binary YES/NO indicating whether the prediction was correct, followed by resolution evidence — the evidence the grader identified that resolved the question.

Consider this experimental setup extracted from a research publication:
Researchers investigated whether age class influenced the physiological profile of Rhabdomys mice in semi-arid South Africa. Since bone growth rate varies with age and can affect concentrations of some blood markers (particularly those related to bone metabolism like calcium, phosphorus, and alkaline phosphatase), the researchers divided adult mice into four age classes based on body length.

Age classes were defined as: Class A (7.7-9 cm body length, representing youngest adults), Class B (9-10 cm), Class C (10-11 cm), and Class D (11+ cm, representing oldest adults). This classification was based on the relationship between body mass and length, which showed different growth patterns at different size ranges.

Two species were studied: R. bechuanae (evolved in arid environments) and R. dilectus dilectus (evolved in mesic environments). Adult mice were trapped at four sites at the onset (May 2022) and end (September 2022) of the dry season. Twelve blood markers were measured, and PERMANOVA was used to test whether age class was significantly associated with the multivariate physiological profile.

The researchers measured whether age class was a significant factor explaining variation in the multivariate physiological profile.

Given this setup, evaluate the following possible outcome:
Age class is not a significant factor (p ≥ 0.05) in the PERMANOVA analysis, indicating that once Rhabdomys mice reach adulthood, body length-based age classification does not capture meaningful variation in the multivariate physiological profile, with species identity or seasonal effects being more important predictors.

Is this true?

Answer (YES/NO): YES